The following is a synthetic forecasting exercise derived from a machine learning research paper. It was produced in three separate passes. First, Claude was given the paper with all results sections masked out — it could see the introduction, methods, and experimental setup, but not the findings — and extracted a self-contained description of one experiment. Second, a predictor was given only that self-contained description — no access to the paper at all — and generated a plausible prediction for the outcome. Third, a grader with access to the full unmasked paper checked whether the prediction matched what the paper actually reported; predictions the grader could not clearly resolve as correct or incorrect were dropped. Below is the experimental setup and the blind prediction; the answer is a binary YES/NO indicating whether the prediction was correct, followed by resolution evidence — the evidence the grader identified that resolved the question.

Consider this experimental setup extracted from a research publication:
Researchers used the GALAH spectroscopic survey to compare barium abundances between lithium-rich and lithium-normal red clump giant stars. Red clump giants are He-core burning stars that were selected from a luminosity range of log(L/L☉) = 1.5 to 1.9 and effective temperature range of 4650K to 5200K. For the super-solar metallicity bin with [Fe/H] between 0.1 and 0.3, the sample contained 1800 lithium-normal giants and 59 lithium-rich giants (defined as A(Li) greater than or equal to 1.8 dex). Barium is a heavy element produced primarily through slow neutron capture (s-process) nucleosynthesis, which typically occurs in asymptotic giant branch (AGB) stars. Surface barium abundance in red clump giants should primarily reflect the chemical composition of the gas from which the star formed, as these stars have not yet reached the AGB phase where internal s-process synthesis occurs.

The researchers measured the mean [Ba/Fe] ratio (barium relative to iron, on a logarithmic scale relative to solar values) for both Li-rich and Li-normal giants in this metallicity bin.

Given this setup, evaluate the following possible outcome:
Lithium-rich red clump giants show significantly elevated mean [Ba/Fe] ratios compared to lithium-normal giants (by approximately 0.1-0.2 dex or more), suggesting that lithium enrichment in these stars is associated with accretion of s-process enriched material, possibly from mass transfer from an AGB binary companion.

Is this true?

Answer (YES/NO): NO